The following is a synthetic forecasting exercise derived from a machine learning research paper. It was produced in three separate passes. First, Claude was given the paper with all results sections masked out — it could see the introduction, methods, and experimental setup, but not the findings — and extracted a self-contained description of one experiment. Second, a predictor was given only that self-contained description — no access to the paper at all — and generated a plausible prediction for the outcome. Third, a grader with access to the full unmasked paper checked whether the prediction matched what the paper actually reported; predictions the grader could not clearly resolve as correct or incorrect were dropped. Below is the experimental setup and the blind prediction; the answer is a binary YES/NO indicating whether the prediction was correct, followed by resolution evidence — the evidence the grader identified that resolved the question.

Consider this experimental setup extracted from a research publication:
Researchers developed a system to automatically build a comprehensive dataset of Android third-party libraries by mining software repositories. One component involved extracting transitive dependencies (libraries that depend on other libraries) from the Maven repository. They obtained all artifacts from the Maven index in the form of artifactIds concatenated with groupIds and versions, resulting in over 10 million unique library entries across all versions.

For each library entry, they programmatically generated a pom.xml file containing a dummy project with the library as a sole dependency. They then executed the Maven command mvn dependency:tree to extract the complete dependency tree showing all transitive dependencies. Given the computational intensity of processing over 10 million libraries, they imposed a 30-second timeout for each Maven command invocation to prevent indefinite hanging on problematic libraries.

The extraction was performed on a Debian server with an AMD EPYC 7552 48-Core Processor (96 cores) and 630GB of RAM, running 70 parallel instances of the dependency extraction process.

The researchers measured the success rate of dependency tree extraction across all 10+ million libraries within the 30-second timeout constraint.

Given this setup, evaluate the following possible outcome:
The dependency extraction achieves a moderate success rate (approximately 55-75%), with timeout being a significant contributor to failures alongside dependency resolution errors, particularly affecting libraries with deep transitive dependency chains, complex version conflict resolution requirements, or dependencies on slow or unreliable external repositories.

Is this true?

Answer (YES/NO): NO